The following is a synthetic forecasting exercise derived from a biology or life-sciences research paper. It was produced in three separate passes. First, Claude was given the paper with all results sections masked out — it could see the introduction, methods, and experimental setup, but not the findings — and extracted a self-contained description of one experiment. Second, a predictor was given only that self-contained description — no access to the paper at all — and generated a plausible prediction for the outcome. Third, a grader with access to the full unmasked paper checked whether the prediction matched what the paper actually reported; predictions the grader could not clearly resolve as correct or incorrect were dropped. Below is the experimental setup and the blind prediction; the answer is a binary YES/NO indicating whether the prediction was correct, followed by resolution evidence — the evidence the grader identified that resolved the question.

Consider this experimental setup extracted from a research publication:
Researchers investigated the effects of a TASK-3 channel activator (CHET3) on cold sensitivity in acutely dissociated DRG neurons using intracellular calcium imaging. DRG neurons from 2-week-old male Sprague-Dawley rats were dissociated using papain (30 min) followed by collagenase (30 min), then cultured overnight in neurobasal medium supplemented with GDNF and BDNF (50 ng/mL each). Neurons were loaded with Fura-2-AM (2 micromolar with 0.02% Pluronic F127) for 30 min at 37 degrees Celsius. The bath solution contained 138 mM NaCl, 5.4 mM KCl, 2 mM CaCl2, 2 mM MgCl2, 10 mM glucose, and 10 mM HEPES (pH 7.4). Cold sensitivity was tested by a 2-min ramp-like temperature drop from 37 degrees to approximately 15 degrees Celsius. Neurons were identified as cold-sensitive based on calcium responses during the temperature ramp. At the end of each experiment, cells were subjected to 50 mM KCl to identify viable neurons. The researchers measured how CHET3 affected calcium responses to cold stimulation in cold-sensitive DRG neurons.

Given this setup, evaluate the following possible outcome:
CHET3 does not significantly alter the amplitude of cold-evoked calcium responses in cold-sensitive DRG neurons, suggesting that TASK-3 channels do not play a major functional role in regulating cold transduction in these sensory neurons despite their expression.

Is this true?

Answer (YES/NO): NO